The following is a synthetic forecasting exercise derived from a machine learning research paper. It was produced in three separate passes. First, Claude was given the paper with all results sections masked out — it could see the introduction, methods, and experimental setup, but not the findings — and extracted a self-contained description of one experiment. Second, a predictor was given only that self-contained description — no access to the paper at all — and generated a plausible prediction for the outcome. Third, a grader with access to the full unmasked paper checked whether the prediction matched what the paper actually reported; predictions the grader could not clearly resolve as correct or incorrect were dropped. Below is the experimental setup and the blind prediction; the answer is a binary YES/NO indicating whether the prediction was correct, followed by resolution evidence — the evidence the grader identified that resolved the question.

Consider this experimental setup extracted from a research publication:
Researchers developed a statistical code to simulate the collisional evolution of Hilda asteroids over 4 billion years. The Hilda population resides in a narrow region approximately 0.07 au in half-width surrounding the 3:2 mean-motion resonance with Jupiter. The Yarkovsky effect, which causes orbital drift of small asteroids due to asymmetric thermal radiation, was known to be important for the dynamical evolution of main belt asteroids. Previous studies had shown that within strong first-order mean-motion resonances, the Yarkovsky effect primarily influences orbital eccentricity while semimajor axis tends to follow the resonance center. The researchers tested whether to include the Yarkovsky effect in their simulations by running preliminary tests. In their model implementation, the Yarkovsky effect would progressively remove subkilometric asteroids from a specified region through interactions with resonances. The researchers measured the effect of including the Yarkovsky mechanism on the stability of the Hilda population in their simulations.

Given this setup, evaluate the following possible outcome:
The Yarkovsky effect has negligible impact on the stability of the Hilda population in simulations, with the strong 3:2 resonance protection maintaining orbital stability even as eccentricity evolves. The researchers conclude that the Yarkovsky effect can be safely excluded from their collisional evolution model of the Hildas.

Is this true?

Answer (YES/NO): NO